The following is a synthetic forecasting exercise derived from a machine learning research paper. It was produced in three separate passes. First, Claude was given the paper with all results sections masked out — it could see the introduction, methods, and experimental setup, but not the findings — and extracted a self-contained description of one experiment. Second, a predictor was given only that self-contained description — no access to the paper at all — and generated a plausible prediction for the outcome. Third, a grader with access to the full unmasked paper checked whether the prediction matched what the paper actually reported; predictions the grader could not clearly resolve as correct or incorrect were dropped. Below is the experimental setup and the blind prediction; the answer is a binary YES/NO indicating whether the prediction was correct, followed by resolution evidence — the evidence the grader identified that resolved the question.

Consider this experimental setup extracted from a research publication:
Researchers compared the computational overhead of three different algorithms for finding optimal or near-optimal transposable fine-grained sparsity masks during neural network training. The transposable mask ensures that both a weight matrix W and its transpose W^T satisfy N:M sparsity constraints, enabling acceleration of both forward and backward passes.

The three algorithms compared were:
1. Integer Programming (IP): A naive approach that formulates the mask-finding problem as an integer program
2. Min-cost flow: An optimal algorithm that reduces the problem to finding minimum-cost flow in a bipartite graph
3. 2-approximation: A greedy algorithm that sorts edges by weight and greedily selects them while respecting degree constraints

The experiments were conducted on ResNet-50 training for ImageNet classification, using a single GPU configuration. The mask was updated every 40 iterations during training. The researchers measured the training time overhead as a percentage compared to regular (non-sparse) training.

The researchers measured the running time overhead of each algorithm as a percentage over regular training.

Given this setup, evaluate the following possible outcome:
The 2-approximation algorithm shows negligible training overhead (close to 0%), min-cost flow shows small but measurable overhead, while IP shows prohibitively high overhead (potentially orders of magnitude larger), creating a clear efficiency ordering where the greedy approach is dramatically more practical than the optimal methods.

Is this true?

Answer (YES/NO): NO